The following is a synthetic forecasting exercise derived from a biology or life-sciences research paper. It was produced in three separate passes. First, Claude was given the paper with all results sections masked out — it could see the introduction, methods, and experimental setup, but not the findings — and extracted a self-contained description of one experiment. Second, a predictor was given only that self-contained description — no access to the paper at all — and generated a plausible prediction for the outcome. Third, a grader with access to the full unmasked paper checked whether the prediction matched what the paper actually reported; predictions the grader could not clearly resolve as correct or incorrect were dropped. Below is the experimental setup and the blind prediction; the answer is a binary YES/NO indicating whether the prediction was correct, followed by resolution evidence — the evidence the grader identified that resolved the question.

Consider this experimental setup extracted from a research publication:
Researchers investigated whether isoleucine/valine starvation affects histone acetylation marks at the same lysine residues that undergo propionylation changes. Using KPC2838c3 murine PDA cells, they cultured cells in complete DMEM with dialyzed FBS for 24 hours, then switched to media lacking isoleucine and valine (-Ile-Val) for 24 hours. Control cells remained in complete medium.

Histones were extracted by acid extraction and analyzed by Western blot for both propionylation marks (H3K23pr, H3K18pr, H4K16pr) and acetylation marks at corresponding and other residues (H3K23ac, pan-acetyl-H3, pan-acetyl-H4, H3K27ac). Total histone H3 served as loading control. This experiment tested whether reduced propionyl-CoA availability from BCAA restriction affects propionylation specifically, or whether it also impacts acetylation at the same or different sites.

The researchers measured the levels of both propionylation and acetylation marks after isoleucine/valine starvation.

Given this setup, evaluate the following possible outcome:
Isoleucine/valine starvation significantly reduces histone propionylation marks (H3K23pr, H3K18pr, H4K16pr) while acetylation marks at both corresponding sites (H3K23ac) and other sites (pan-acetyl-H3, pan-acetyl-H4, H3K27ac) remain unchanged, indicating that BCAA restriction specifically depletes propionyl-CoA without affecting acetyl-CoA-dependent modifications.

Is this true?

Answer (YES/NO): YES